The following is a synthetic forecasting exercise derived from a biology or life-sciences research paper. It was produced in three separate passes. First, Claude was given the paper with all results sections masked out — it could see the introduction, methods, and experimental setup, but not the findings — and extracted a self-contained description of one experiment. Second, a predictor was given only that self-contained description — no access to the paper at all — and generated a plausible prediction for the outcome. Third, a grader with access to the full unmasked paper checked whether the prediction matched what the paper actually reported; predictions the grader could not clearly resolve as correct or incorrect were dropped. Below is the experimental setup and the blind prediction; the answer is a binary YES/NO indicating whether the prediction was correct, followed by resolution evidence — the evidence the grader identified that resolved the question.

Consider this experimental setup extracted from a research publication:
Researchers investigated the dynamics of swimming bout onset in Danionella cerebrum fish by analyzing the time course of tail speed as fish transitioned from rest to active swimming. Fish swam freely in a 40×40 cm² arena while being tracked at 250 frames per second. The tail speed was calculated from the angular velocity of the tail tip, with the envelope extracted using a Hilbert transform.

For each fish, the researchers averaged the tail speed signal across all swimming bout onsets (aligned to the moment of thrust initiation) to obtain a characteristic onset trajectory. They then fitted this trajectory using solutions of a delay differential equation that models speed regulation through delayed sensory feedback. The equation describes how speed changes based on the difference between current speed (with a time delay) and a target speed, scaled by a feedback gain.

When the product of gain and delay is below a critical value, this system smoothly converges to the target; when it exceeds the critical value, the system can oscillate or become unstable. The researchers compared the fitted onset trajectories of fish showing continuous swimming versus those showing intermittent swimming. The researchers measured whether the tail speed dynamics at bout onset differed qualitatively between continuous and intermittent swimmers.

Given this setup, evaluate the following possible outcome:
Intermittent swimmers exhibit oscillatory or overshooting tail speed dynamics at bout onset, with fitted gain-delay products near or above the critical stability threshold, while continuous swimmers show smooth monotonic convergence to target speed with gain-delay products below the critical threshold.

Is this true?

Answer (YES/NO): NO